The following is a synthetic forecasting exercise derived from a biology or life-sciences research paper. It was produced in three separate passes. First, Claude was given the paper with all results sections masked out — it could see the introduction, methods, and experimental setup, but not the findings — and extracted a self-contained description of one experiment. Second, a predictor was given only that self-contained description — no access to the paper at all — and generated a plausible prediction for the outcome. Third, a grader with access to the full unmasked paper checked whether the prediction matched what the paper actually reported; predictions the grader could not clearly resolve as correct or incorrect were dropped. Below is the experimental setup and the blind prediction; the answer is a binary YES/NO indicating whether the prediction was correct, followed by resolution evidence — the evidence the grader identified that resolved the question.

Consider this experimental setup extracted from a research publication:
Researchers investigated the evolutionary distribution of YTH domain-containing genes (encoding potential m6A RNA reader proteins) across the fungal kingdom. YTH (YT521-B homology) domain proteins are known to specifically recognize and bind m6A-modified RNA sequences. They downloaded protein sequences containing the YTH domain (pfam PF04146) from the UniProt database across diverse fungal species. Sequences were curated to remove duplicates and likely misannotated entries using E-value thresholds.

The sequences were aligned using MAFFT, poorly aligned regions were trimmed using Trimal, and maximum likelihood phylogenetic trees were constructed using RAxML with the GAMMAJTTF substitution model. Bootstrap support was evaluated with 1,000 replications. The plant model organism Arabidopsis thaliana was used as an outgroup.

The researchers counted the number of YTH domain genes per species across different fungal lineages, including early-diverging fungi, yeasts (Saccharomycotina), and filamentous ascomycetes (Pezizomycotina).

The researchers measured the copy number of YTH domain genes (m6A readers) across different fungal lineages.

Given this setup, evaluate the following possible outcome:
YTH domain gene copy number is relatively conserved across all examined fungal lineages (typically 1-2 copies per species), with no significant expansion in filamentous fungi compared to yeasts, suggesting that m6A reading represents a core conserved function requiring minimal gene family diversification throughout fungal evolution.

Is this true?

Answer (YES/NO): YES